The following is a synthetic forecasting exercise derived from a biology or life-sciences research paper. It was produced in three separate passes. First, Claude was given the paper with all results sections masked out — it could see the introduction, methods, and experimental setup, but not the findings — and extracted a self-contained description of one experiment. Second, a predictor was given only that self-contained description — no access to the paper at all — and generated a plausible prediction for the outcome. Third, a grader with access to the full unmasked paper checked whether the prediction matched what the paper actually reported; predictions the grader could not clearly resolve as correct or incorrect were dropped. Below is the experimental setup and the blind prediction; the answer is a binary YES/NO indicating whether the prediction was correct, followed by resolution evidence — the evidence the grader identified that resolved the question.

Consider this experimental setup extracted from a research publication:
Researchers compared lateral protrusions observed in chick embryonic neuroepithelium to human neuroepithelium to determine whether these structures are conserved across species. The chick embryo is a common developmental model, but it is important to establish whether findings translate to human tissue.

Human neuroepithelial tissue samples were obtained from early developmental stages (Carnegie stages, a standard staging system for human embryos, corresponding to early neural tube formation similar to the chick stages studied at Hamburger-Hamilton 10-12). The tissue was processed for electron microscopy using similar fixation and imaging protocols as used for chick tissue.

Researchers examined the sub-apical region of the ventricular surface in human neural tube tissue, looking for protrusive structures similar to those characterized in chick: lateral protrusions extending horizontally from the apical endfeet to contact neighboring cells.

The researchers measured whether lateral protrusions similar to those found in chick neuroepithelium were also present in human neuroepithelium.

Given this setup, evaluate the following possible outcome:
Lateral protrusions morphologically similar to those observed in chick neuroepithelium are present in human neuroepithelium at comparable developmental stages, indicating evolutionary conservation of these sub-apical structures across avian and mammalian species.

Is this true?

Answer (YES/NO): YES